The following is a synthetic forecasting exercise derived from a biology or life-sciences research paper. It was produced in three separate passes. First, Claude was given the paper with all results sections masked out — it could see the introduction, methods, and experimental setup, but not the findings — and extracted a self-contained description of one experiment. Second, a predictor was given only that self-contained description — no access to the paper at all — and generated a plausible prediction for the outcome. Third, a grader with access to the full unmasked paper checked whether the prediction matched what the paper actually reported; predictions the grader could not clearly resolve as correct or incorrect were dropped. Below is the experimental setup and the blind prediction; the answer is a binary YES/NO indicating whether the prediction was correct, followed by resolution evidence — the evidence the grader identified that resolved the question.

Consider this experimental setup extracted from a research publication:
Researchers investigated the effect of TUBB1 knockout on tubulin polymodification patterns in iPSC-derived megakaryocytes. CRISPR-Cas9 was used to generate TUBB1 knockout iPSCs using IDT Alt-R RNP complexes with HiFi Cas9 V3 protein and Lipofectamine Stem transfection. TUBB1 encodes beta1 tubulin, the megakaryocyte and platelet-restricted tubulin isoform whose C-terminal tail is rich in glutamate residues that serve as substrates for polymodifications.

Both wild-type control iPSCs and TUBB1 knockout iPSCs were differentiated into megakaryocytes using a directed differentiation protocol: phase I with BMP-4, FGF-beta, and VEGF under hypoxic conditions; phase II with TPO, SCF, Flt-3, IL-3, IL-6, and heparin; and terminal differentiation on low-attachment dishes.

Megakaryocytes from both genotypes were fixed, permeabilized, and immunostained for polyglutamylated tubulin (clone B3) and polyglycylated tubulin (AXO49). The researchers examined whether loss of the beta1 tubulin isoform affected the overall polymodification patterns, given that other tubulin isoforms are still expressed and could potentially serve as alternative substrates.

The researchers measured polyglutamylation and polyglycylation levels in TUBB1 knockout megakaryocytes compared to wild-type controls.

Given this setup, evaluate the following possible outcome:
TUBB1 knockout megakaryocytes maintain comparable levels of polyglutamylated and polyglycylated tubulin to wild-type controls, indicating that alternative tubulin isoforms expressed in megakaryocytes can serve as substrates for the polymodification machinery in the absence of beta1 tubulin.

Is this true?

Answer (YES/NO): NO